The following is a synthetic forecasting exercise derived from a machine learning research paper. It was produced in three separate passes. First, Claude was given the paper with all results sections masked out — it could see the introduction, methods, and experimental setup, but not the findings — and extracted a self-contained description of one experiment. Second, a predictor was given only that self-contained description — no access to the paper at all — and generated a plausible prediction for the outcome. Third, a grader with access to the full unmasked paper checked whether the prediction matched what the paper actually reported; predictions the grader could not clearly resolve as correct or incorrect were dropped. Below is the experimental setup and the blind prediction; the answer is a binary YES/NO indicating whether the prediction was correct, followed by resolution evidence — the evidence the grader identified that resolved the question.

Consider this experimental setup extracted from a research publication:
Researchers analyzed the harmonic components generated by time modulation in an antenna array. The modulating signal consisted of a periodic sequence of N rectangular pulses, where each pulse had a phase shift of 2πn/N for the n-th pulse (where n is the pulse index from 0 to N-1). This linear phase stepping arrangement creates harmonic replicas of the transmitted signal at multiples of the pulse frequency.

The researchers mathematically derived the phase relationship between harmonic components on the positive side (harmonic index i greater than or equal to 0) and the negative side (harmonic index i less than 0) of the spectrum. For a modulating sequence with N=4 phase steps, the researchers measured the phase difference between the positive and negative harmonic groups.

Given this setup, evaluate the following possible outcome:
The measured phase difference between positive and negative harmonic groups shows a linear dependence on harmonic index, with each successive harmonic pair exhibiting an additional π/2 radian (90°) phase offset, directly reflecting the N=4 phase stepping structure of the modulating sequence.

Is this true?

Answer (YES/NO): NO